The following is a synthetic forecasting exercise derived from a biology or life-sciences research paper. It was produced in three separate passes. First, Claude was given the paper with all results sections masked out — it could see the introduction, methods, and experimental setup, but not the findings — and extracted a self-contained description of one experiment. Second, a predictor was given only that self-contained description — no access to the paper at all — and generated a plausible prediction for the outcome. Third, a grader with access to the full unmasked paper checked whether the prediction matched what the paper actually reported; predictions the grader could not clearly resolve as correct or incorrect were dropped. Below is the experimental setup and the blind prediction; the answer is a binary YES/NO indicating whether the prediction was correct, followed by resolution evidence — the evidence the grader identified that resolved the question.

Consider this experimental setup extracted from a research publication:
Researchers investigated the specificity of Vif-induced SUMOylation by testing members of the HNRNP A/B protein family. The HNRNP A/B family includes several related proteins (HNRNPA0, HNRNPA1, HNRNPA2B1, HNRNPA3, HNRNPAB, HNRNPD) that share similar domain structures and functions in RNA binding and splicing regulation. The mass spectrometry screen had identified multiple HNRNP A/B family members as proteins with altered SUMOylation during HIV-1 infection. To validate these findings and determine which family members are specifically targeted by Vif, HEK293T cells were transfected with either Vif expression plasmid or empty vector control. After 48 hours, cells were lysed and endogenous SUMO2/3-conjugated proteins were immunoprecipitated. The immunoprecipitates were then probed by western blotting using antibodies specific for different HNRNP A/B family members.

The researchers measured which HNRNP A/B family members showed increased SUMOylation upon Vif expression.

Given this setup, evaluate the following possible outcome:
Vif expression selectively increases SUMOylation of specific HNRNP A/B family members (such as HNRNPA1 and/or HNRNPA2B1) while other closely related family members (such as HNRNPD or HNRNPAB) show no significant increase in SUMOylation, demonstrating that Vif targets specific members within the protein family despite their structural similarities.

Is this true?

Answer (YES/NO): NO